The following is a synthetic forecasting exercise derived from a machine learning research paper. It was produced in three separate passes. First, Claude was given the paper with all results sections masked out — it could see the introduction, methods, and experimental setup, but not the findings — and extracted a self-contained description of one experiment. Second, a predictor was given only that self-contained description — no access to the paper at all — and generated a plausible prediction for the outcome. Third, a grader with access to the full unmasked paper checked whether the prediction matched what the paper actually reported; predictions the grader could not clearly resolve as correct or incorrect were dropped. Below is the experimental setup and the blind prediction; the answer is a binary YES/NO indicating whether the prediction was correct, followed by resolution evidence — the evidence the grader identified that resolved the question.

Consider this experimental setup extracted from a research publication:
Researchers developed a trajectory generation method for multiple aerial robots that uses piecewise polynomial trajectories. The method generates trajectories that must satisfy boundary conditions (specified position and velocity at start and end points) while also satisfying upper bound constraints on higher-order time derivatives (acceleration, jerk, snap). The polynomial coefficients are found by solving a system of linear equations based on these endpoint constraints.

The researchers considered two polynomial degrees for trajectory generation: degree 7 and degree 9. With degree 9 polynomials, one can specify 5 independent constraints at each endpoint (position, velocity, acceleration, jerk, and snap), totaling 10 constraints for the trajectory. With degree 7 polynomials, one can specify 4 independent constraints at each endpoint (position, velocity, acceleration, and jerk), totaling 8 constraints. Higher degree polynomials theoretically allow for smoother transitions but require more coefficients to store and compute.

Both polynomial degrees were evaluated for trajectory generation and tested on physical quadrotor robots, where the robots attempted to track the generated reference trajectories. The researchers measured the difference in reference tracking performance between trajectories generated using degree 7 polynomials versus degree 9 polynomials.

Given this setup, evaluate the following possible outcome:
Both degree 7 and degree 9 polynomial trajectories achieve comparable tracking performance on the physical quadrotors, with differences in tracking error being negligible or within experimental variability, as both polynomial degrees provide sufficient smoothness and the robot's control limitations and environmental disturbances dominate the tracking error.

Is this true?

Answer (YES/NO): YES